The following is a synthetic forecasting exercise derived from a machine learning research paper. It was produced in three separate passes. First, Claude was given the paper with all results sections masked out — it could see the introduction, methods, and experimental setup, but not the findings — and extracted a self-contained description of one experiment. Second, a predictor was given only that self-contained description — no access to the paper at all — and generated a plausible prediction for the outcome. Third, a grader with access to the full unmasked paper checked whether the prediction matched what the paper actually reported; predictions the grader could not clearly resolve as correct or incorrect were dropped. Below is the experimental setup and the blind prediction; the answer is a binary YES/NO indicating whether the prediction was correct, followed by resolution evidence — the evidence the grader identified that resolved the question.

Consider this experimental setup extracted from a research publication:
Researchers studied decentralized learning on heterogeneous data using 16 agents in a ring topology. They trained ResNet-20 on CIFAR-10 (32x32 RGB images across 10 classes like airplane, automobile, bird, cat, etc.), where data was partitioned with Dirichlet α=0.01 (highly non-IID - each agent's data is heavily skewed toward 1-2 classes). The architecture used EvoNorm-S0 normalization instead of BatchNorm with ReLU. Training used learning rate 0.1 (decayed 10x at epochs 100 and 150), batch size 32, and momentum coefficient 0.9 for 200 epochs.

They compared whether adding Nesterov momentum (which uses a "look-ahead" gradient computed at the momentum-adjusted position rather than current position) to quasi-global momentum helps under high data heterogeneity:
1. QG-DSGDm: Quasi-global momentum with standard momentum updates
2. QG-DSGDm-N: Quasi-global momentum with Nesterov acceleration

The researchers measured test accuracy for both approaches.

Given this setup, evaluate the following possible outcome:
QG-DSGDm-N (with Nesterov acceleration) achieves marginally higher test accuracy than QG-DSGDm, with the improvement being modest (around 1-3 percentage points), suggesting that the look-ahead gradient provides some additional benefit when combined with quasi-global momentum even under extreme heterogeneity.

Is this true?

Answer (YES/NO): NO